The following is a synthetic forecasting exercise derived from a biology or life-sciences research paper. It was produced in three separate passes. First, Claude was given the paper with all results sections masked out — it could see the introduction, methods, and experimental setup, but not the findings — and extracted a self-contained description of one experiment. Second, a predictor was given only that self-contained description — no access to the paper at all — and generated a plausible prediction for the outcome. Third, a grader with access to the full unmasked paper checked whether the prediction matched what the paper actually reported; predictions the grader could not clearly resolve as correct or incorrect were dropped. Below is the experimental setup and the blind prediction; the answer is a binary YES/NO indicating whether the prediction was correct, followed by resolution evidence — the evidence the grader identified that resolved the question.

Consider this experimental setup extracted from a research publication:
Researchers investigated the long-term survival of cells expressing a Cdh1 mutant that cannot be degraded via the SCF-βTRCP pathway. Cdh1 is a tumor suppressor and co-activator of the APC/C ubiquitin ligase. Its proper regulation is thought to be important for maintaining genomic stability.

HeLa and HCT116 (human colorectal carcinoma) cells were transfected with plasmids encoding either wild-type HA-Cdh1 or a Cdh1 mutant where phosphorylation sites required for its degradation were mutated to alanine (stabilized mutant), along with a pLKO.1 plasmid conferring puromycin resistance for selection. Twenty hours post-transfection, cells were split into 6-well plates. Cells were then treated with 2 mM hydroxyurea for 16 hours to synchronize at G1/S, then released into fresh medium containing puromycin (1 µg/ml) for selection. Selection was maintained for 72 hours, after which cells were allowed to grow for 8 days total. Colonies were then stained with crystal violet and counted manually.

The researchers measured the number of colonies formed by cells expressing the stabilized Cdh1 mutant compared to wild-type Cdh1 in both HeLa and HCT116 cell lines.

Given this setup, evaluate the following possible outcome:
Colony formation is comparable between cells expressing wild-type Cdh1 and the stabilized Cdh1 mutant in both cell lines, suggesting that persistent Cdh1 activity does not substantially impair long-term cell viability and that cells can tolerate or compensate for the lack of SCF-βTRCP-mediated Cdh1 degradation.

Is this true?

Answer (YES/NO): NO